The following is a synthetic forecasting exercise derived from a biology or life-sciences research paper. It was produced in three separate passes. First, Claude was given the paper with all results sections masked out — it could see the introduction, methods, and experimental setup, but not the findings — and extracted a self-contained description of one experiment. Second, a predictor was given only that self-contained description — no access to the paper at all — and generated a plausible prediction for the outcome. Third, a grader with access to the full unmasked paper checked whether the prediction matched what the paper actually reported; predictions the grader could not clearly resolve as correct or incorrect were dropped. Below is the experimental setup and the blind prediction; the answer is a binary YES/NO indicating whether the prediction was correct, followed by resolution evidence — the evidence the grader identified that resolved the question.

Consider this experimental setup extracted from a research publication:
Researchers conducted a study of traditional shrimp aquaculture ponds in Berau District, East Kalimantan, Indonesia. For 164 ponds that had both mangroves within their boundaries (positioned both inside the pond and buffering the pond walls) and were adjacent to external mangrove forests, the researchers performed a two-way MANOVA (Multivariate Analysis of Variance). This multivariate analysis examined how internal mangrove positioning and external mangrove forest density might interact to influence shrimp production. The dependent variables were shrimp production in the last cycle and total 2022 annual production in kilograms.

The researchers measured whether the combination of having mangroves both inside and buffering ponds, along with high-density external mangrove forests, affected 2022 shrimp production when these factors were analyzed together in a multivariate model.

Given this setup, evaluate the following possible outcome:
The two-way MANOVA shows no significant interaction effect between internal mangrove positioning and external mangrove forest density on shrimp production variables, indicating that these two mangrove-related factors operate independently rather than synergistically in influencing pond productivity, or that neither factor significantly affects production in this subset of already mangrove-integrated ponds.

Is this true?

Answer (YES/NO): NO